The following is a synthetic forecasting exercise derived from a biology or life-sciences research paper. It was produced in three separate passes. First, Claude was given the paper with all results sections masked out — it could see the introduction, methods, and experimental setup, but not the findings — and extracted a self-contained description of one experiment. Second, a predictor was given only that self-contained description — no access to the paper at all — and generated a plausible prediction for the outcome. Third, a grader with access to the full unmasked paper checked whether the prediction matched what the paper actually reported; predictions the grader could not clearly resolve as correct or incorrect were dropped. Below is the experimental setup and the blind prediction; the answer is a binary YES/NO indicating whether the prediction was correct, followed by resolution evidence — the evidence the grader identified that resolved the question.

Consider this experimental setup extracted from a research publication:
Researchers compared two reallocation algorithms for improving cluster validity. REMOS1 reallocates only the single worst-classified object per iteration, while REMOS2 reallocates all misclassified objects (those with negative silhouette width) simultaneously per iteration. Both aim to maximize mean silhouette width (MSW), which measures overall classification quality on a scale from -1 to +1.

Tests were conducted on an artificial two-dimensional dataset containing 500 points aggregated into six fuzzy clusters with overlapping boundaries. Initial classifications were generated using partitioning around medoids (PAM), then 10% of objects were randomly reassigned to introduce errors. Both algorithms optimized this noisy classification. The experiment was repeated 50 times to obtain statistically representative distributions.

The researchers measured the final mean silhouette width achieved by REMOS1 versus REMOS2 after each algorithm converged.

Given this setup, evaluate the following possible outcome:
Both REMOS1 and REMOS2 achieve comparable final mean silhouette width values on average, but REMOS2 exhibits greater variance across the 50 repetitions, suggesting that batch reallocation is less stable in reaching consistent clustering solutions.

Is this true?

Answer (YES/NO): NO